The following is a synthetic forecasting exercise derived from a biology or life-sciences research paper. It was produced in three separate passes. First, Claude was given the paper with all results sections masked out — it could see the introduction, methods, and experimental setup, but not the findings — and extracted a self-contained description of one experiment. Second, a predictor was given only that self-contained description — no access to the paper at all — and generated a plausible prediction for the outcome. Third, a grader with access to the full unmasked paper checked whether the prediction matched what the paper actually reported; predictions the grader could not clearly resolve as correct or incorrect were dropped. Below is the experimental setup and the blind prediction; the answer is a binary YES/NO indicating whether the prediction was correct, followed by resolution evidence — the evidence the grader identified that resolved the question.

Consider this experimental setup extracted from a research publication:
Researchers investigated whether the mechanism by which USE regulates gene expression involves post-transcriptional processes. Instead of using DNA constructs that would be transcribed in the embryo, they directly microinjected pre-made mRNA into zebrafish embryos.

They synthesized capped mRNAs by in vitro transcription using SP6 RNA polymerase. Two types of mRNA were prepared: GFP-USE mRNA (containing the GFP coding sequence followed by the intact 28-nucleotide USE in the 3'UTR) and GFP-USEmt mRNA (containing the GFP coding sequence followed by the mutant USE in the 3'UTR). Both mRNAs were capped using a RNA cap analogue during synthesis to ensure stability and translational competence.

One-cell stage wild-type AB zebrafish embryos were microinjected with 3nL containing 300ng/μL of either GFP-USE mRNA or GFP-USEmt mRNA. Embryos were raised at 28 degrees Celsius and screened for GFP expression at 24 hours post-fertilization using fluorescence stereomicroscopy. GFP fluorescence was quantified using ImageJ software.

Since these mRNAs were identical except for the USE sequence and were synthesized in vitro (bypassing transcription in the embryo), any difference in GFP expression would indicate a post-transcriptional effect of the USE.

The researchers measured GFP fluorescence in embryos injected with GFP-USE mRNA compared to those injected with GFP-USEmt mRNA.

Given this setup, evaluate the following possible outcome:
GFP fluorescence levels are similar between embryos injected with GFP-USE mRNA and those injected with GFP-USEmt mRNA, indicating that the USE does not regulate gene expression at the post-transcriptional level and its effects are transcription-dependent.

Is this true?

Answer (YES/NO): NO